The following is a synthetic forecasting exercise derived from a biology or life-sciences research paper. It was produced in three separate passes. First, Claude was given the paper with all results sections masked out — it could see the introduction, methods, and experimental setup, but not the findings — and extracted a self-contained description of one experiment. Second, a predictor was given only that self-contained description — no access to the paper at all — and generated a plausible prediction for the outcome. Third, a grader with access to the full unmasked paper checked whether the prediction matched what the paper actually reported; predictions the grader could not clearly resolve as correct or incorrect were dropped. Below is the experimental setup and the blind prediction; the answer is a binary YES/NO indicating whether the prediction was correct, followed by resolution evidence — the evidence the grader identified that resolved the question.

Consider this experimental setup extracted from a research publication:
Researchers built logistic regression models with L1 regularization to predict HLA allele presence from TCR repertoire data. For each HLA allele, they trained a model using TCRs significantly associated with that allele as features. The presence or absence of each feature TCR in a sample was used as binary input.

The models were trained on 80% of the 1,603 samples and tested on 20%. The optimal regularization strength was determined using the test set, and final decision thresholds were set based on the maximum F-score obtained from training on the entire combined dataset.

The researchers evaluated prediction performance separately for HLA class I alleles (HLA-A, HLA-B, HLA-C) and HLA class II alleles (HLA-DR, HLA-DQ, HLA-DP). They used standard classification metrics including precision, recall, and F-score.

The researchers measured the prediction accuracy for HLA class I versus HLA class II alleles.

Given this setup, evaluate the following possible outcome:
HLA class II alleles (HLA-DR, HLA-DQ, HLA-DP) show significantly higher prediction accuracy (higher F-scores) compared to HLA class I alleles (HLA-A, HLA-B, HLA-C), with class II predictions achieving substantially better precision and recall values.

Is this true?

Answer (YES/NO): NO